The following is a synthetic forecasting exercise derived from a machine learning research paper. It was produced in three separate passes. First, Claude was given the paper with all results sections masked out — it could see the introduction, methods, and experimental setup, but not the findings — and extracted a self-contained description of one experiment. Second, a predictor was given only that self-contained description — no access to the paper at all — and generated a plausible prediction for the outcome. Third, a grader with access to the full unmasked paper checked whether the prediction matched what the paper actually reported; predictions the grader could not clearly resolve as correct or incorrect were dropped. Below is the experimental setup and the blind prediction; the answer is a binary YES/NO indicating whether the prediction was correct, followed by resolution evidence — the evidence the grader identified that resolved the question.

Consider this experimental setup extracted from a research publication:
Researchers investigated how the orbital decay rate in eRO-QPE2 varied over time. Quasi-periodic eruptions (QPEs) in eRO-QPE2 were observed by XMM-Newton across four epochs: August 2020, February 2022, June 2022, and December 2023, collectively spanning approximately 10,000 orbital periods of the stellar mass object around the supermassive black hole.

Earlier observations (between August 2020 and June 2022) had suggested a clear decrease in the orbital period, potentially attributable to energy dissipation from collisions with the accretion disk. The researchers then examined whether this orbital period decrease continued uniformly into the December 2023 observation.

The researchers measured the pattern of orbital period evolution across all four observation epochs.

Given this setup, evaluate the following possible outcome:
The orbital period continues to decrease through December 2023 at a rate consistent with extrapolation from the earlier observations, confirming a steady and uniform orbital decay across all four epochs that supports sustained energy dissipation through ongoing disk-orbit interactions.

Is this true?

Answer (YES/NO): NO